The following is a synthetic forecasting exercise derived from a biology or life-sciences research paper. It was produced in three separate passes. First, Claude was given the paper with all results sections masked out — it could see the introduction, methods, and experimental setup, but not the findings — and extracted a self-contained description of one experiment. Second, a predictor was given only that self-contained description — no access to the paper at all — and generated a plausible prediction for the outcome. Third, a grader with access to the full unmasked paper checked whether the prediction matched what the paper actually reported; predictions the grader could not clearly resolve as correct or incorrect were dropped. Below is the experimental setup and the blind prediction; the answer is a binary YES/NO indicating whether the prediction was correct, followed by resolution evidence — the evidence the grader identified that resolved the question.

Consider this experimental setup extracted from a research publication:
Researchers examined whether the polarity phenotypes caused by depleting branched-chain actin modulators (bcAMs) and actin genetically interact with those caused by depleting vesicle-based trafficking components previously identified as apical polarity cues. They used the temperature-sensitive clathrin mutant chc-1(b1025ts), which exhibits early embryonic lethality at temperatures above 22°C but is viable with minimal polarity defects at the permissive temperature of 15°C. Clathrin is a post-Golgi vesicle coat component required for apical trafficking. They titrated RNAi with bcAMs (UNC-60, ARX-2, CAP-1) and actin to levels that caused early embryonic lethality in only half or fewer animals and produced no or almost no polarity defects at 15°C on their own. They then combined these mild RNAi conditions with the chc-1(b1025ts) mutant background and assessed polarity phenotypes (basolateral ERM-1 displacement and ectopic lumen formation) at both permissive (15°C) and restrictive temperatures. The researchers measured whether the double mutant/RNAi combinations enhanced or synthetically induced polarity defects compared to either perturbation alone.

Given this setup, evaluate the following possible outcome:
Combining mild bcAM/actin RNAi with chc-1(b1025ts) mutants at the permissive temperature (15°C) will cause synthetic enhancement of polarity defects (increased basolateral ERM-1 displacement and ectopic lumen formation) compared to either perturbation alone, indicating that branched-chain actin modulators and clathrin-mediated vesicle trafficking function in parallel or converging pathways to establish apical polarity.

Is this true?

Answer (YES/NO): YES